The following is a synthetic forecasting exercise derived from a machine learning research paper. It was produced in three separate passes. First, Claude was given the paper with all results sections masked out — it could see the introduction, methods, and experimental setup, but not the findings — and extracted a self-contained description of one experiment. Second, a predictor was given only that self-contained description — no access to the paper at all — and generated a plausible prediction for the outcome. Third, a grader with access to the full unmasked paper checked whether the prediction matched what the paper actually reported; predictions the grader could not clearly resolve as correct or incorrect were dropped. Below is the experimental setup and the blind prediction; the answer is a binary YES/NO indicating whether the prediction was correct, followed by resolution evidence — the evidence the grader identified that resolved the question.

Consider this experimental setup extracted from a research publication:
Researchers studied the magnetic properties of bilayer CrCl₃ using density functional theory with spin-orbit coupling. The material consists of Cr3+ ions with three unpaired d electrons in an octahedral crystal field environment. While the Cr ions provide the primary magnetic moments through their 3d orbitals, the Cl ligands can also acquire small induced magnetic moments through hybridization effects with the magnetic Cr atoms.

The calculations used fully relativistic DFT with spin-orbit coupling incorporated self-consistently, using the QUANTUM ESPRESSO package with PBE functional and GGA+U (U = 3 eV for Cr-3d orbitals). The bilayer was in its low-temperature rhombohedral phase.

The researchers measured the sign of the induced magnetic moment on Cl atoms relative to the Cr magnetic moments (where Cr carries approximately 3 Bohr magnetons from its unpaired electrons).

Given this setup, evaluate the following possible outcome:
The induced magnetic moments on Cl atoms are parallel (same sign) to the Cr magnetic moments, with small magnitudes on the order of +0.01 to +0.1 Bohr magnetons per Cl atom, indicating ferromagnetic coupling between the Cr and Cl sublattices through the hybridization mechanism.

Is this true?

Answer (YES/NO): NO